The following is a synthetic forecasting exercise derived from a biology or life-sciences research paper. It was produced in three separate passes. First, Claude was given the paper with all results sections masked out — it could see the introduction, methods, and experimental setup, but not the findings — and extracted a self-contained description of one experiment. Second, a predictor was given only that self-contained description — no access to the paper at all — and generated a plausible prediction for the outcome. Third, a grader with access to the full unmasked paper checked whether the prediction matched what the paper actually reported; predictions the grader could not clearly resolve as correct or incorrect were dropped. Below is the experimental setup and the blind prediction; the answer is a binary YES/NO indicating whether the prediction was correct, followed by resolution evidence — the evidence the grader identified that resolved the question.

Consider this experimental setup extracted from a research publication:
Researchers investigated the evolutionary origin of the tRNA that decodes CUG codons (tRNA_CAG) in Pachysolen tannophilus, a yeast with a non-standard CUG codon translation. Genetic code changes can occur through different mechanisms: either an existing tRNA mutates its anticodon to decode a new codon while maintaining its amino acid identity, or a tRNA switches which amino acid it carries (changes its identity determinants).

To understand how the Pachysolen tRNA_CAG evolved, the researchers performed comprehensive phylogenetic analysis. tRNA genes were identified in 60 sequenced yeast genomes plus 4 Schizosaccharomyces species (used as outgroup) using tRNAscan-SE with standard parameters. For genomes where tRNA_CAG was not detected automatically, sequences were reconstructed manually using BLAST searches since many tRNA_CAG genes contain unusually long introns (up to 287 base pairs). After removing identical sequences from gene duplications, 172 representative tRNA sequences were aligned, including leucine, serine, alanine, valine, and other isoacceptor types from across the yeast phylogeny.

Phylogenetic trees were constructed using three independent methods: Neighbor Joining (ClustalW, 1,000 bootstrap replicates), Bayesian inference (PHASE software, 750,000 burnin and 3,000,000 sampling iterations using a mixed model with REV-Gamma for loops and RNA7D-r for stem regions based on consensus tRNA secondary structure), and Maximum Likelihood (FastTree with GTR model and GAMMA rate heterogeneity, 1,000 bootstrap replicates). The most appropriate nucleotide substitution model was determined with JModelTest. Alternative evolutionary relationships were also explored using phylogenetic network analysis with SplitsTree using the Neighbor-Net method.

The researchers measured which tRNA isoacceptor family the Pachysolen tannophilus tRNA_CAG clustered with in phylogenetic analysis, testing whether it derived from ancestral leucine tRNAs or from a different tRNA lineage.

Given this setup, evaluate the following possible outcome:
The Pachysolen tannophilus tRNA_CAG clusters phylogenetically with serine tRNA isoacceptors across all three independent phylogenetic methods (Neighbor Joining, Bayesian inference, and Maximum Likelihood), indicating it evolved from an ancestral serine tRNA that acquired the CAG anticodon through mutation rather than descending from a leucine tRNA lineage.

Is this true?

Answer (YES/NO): NO